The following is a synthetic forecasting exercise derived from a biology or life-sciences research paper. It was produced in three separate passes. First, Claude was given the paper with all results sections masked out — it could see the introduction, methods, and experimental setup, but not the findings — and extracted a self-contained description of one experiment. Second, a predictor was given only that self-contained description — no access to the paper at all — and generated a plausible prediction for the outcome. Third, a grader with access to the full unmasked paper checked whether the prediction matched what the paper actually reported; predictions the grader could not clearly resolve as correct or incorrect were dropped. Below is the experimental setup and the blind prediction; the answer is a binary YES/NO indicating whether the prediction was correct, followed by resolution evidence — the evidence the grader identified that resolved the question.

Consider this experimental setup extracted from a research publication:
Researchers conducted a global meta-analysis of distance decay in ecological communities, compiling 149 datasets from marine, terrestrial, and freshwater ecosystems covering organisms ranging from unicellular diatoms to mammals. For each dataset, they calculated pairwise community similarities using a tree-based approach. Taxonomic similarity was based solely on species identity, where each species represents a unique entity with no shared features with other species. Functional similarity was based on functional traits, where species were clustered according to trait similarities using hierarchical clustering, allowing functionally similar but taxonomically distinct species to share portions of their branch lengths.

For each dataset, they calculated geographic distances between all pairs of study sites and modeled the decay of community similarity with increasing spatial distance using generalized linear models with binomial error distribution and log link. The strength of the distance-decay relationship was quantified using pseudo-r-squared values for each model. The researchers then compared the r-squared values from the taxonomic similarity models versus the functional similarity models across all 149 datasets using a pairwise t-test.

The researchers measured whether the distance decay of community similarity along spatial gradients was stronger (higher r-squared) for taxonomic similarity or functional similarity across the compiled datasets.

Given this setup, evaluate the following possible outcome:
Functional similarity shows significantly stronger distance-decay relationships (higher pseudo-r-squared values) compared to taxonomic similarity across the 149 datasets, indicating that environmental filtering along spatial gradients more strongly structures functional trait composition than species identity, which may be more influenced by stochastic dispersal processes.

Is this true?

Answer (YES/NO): NO